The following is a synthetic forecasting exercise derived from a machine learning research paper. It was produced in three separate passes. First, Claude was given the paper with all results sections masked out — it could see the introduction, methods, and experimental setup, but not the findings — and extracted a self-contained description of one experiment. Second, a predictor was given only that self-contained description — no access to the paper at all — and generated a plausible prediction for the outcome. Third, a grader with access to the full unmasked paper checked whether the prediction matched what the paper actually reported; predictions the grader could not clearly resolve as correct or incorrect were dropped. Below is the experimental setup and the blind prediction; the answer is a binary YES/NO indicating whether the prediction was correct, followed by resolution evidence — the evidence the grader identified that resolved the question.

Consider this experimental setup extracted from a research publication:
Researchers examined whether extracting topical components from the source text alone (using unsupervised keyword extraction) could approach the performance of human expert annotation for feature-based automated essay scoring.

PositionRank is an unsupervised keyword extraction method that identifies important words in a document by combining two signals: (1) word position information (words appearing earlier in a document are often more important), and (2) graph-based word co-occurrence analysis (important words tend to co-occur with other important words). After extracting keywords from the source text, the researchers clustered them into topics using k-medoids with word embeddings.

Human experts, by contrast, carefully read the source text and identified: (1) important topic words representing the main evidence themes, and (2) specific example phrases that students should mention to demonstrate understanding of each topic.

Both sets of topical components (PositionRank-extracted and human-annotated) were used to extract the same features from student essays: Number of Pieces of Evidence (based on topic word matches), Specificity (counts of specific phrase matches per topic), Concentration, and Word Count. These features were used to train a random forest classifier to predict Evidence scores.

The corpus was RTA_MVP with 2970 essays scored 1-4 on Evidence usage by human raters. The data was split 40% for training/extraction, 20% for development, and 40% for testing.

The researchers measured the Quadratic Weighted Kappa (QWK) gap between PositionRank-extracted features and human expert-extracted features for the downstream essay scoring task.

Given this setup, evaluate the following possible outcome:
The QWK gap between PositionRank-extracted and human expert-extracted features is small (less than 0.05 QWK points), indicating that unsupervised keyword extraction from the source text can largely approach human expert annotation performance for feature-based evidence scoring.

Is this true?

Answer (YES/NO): NO